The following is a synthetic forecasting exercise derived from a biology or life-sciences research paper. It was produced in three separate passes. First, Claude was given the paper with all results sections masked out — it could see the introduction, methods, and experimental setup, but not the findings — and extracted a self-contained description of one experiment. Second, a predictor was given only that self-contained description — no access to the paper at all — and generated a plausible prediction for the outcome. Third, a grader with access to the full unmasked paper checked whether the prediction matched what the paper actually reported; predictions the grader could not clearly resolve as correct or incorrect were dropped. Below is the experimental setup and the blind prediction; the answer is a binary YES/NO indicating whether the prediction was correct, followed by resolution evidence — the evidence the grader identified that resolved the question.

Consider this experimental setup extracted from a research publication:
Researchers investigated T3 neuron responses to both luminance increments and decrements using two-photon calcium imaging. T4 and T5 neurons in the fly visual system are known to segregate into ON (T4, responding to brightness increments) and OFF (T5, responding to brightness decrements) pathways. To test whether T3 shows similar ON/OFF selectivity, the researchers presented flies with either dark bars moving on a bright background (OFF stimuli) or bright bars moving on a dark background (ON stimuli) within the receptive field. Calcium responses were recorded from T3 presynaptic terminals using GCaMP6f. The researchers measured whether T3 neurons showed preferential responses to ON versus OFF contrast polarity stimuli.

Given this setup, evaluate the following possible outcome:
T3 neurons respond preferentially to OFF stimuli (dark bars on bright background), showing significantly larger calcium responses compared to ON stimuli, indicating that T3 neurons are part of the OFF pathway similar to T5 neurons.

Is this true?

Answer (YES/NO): NO